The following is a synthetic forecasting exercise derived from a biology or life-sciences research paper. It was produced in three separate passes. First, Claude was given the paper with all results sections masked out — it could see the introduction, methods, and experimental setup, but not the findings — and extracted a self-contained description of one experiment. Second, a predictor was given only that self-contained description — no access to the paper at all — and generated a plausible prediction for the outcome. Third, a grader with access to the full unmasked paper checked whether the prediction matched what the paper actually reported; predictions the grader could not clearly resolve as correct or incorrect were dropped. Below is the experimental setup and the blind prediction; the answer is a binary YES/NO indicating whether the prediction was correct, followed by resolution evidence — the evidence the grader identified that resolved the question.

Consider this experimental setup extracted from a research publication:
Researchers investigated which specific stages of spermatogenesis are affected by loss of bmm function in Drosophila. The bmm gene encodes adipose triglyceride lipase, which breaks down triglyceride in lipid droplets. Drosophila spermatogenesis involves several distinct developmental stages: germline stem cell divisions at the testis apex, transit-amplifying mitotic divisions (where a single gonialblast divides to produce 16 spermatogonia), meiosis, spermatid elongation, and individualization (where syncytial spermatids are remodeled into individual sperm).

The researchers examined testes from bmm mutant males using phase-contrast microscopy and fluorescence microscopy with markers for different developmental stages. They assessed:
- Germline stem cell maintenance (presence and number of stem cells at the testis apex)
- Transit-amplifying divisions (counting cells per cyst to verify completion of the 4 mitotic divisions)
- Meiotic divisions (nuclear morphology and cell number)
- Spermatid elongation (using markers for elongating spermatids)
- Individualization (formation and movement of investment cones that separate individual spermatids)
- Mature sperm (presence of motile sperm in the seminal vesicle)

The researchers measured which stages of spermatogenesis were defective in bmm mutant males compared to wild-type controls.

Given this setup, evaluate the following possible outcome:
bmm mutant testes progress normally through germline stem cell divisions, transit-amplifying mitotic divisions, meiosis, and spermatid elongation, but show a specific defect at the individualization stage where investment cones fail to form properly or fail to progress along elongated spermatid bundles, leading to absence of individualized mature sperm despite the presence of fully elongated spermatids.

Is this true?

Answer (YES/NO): NO